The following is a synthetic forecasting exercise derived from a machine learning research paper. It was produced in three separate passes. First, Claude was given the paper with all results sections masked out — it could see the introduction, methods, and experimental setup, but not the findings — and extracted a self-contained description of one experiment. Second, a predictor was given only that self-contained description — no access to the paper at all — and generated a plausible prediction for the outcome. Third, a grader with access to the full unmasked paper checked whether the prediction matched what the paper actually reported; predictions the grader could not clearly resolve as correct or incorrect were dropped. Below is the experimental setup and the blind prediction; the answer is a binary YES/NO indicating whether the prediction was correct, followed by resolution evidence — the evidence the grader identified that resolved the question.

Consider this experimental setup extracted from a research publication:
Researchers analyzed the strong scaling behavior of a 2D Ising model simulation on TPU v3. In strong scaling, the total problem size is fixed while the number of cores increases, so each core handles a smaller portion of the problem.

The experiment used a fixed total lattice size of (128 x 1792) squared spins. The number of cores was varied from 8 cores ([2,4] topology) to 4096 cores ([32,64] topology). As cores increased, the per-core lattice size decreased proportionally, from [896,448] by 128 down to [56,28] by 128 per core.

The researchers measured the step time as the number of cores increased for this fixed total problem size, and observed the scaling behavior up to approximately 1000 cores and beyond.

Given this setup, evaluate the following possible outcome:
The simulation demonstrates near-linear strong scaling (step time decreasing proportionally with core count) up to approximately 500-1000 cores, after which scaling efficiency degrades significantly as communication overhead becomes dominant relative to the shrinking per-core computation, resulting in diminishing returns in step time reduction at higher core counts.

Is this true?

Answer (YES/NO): YES